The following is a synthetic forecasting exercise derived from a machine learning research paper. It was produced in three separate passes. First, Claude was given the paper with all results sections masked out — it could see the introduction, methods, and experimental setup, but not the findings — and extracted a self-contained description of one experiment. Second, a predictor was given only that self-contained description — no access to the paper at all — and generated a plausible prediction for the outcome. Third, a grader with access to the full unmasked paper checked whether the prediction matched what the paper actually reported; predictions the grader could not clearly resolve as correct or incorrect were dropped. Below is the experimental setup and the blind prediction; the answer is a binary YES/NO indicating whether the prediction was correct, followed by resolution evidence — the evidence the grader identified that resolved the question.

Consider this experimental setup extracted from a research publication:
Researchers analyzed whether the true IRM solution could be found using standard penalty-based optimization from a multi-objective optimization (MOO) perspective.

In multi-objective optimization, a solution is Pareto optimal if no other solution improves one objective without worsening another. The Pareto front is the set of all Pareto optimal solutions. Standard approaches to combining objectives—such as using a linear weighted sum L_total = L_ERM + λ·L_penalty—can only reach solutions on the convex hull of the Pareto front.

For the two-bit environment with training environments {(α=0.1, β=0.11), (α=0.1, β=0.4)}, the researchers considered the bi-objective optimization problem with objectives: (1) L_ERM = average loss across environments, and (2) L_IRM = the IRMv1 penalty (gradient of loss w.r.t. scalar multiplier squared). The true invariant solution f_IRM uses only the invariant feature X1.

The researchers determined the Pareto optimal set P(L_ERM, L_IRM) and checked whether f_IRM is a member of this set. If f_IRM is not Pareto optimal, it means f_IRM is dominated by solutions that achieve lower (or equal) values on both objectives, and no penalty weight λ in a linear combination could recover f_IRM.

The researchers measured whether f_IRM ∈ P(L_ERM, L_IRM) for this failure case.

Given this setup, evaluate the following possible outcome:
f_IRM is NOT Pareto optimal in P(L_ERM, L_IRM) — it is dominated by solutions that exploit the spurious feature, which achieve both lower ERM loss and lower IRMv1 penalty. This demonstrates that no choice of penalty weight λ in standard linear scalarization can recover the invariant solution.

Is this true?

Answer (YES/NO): YES